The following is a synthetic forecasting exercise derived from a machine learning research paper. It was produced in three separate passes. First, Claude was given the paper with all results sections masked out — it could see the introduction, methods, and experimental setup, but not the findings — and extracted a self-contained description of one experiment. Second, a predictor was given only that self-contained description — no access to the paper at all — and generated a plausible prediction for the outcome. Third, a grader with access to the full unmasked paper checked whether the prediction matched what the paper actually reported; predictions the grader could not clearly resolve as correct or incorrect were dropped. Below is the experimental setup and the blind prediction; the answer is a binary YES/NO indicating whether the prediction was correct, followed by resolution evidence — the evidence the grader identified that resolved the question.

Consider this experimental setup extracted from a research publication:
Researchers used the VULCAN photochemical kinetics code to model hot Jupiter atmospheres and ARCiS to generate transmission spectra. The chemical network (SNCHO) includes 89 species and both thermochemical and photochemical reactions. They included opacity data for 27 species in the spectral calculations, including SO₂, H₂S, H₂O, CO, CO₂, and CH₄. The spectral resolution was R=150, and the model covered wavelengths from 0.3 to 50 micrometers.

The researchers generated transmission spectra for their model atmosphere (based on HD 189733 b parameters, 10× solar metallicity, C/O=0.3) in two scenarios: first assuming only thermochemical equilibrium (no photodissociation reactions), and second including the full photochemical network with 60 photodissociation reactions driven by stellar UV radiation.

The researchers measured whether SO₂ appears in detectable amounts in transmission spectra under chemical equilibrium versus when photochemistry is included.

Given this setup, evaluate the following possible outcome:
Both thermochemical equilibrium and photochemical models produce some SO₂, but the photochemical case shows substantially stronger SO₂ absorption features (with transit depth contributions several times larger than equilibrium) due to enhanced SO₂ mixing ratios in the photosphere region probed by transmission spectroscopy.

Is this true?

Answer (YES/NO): NO